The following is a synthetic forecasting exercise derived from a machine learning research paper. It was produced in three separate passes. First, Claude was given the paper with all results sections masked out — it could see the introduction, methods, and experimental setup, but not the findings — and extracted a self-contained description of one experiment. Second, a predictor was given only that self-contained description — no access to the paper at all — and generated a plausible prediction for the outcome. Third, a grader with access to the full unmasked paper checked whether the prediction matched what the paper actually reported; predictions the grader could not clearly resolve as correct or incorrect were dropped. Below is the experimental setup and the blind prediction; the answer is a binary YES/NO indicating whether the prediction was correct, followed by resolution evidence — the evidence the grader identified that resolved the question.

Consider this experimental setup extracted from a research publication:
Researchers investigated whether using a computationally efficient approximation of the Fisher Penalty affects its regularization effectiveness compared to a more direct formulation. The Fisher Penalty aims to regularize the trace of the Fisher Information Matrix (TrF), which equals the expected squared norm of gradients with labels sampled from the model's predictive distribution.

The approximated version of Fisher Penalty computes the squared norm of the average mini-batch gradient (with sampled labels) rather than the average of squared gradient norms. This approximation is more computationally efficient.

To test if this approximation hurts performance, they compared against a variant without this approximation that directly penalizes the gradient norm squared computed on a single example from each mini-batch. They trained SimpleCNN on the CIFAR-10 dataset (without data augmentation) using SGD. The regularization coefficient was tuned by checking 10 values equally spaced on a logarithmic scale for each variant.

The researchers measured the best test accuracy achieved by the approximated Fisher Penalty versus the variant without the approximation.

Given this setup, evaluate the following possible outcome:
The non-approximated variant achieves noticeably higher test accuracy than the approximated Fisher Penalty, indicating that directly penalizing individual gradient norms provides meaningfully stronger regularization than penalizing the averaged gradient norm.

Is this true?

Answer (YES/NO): NO